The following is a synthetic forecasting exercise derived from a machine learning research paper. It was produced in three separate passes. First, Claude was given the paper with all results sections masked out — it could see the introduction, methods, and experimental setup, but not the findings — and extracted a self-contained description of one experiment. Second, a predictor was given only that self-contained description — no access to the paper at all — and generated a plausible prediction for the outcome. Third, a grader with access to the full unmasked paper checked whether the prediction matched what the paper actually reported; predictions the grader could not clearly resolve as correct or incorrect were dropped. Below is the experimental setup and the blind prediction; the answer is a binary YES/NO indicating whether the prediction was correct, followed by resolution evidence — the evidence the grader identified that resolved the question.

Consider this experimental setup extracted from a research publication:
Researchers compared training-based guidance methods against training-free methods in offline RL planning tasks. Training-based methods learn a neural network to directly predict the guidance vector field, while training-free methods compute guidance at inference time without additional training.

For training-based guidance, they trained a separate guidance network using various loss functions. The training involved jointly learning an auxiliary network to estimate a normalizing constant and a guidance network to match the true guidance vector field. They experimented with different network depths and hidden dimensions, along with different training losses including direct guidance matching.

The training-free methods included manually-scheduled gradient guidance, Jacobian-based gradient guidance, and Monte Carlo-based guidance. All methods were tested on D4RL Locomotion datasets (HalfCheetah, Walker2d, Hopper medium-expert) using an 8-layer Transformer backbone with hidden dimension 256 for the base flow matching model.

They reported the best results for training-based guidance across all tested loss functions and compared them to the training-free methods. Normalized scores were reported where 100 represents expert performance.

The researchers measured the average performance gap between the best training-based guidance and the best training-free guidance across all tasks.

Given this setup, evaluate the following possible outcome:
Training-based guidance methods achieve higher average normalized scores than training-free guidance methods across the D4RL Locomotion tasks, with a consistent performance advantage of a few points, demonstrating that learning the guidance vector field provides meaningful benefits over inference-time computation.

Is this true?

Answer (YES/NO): NO